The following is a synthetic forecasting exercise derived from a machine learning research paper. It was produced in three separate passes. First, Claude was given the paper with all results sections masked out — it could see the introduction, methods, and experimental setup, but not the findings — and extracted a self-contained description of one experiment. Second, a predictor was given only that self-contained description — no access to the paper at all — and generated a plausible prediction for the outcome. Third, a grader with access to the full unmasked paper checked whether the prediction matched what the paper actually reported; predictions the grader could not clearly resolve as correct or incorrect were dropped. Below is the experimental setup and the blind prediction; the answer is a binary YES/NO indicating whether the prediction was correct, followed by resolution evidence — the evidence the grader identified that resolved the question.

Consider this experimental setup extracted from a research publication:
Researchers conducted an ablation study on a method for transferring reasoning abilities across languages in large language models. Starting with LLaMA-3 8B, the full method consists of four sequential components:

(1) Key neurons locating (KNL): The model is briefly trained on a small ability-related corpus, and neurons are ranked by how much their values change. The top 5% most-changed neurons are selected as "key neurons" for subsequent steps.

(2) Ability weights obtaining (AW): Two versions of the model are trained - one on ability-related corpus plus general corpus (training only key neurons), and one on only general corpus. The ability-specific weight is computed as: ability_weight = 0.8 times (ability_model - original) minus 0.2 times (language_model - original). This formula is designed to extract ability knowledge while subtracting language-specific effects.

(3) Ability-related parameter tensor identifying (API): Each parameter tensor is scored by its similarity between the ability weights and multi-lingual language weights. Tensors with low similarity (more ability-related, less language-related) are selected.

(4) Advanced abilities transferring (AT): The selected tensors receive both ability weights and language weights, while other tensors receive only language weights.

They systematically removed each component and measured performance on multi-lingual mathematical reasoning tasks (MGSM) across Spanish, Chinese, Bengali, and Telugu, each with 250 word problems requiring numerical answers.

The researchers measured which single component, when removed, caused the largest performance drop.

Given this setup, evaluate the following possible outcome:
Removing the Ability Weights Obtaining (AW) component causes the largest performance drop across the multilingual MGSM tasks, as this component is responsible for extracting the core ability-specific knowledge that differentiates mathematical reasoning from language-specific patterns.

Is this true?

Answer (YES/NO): YES